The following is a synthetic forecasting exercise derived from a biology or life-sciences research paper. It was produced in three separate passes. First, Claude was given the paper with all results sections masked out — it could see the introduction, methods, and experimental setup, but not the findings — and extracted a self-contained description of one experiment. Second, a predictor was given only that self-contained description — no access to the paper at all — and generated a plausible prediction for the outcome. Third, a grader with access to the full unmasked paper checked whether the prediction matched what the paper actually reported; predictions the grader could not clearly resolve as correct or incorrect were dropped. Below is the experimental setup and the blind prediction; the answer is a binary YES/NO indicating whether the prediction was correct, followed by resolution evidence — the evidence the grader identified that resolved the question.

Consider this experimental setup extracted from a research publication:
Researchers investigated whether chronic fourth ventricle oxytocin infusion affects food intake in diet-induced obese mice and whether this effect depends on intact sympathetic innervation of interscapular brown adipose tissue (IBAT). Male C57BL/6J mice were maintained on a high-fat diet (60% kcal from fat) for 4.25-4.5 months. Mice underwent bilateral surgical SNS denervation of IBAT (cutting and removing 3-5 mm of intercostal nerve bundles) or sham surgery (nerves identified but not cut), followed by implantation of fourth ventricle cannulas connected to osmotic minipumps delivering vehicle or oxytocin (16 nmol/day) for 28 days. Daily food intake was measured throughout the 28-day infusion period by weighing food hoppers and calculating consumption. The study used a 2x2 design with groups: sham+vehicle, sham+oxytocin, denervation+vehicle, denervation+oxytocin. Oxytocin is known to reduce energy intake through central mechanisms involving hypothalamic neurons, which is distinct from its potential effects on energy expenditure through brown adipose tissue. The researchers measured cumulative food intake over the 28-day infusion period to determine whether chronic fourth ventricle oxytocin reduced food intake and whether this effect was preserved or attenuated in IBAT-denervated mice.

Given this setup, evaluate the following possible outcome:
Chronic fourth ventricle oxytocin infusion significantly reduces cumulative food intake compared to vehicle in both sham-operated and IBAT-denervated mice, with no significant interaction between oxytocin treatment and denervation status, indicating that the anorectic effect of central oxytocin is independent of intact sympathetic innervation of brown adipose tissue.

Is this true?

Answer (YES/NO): NO